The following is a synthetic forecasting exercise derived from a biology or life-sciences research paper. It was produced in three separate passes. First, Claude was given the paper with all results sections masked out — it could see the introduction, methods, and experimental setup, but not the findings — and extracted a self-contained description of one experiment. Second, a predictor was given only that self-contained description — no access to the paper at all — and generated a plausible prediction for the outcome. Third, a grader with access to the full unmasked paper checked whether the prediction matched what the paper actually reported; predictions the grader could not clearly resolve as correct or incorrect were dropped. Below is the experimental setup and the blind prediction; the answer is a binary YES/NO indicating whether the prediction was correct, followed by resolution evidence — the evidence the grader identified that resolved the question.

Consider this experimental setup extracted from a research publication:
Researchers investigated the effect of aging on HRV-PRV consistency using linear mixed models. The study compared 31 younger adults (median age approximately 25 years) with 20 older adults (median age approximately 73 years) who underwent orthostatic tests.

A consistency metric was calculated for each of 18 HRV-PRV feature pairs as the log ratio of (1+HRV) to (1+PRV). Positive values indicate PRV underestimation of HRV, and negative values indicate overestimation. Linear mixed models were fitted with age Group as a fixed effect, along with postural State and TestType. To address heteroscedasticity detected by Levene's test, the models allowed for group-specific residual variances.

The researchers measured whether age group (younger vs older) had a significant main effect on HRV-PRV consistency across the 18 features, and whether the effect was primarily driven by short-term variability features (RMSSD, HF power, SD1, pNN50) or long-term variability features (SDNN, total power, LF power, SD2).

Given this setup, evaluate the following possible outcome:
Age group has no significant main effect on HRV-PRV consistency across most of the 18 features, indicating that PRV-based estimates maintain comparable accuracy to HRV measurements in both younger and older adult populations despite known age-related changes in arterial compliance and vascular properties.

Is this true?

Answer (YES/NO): NO